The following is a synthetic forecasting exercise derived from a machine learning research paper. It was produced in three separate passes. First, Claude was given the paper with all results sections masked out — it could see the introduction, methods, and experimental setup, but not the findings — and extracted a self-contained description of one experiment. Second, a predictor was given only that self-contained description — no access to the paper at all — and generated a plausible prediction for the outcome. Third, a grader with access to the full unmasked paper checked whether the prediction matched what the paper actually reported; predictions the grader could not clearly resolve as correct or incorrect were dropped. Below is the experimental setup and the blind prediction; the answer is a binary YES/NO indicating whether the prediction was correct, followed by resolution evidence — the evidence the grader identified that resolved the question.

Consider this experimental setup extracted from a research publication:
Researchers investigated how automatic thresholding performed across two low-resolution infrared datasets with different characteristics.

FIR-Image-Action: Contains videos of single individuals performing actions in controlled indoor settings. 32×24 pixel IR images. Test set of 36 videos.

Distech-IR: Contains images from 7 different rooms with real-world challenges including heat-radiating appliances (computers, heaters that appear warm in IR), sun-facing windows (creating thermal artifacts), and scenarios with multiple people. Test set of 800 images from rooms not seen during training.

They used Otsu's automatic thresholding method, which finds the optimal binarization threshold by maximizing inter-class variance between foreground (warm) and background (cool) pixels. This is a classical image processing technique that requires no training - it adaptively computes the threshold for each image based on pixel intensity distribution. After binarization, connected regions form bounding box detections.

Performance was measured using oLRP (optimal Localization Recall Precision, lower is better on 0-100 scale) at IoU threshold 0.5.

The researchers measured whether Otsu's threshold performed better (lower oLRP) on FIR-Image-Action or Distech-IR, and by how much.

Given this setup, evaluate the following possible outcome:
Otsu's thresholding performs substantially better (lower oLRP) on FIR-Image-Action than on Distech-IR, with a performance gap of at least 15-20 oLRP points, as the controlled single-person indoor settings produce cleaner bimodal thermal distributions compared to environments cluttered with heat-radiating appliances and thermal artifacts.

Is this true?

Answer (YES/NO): NO